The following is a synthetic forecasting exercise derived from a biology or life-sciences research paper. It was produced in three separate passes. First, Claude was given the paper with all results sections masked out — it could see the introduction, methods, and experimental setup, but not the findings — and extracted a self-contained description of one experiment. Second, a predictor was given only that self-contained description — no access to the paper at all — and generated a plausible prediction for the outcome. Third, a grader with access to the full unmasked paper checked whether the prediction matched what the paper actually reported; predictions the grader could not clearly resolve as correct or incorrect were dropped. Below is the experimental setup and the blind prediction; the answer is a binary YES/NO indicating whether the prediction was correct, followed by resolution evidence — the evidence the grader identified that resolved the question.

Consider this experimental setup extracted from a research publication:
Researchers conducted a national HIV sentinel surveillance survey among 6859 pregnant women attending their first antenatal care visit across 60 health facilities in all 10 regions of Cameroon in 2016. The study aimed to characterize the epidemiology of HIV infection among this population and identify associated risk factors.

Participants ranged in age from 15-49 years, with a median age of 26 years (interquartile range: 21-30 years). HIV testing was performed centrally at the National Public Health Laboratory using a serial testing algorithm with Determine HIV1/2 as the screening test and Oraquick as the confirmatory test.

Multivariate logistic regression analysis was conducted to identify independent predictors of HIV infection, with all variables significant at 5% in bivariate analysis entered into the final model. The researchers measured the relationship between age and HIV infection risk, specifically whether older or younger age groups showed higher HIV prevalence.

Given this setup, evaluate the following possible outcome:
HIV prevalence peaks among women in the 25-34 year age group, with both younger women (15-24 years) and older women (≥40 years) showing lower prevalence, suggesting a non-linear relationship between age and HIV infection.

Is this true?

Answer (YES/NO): NO